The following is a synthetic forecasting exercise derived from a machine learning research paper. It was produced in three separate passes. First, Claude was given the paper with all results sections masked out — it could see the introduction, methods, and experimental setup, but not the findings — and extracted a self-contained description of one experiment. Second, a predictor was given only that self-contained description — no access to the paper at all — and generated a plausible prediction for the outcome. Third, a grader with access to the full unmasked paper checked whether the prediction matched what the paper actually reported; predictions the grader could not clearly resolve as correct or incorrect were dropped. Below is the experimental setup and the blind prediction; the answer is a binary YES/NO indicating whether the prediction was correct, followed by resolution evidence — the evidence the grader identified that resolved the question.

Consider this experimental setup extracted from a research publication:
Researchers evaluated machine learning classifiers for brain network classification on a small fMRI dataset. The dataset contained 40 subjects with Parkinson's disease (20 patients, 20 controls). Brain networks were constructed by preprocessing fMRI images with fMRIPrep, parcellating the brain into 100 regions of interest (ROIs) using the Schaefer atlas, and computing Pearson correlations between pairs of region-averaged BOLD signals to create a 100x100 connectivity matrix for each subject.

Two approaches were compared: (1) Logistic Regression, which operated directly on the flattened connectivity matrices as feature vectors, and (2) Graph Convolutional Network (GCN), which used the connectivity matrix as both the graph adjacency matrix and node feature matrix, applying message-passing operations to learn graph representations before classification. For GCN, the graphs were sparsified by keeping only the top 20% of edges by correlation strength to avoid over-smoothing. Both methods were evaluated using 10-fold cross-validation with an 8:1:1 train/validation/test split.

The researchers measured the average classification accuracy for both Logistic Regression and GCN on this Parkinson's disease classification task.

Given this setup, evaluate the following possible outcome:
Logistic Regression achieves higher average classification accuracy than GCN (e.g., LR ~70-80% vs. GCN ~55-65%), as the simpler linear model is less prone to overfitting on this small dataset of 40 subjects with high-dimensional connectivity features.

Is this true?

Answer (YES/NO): YES